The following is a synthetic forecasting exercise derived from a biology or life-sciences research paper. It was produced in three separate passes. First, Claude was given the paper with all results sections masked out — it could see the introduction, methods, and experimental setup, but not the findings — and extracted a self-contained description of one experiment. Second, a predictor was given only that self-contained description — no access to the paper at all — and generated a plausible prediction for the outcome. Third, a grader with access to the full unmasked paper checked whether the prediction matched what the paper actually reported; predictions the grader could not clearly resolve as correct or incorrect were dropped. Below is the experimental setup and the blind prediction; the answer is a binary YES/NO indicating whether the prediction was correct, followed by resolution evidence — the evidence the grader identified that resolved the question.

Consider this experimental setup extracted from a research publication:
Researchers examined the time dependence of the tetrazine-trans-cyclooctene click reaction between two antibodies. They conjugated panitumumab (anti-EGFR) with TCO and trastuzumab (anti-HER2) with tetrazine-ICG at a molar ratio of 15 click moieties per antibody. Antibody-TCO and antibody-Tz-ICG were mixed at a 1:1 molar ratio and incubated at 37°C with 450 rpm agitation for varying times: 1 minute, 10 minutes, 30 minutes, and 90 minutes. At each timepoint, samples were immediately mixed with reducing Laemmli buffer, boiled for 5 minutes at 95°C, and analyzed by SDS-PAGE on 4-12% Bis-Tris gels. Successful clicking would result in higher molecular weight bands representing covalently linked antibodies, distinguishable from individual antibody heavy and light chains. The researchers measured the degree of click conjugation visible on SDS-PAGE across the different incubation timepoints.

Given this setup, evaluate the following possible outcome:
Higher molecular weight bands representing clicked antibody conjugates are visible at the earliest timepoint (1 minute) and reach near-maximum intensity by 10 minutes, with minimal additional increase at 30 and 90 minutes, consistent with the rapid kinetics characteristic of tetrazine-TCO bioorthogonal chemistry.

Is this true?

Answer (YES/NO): NO